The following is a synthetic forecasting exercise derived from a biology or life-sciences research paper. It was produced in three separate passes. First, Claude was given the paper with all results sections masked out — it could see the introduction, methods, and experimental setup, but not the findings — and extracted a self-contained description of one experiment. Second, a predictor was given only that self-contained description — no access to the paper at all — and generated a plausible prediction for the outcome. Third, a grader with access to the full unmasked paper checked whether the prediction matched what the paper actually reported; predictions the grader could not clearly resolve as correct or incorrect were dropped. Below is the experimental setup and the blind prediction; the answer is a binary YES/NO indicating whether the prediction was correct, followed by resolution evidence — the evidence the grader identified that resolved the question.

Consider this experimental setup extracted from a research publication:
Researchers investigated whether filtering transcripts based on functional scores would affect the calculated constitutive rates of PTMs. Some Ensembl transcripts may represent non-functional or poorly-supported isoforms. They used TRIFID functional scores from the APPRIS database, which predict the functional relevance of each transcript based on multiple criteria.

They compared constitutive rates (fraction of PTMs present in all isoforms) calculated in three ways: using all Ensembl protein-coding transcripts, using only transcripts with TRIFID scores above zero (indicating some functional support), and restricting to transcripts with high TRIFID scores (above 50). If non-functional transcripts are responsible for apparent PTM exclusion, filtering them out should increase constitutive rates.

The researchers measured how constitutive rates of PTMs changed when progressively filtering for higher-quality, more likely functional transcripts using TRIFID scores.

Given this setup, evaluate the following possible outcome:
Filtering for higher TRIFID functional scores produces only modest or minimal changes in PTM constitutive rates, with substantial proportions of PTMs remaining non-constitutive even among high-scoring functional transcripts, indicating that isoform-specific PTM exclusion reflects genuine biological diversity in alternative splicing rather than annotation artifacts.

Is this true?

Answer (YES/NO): NO